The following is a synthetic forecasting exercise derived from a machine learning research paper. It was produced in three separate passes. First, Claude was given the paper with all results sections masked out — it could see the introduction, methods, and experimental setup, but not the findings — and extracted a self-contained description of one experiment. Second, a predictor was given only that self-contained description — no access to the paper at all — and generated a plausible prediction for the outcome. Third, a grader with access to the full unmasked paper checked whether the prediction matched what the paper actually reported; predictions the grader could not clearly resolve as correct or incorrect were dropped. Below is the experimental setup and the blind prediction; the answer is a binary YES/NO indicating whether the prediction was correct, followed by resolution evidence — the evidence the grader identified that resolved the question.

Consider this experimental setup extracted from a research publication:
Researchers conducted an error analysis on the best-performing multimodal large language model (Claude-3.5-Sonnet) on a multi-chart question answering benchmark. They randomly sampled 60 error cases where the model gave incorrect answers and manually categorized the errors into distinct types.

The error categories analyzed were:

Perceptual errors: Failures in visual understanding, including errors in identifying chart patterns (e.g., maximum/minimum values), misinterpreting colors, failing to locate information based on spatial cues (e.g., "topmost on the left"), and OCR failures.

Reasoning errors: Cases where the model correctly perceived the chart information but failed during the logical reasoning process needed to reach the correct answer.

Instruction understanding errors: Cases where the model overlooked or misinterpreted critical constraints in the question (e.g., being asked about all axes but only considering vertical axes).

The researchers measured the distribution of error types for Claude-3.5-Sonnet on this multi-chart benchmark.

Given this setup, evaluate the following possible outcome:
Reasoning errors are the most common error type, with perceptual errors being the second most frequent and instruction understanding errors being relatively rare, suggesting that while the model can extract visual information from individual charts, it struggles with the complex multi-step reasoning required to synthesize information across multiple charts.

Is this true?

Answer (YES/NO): YES